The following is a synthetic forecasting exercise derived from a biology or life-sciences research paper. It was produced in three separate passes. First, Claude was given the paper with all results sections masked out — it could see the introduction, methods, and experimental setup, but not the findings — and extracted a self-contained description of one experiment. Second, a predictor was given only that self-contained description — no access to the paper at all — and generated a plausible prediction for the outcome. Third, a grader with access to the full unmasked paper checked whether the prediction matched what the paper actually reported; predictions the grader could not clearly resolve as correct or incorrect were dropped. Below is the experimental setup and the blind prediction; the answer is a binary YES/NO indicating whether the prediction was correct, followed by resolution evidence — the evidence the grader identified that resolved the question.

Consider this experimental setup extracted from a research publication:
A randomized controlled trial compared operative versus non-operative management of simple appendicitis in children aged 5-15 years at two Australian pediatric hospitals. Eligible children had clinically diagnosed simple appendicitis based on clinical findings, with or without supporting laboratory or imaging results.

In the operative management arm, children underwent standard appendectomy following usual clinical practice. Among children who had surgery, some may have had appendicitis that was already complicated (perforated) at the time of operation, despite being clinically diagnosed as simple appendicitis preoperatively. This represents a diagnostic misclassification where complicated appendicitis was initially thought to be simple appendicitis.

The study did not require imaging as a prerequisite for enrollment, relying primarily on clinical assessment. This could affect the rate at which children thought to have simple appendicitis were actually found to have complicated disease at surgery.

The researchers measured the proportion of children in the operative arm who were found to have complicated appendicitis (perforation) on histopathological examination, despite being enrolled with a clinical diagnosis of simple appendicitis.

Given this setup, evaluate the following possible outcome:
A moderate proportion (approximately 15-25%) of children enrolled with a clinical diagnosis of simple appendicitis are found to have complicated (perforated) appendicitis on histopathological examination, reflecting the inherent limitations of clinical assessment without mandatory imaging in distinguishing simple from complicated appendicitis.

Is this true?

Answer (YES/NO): NO